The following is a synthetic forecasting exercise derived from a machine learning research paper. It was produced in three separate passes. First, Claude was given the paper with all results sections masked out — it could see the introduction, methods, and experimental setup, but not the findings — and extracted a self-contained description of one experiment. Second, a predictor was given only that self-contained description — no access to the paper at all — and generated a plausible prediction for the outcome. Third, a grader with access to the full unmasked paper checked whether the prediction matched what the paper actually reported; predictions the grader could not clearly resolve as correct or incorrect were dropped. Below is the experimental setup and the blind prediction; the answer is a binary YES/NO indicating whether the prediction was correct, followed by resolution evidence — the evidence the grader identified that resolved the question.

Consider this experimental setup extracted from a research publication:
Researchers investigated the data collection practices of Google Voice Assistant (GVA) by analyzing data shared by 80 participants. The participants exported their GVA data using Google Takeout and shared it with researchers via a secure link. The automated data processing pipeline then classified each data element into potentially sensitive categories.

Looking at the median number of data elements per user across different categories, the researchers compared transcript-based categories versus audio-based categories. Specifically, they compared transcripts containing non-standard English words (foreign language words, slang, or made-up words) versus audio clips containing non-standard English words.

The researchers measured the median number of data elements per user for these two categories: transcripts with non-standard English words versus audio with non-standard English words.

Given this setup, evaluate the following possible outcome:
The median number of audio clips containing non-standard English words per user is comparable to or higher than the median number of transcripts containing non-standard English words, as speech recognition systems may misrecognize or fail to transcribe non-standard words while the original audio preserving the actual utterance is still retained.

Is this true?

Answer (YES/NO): YES